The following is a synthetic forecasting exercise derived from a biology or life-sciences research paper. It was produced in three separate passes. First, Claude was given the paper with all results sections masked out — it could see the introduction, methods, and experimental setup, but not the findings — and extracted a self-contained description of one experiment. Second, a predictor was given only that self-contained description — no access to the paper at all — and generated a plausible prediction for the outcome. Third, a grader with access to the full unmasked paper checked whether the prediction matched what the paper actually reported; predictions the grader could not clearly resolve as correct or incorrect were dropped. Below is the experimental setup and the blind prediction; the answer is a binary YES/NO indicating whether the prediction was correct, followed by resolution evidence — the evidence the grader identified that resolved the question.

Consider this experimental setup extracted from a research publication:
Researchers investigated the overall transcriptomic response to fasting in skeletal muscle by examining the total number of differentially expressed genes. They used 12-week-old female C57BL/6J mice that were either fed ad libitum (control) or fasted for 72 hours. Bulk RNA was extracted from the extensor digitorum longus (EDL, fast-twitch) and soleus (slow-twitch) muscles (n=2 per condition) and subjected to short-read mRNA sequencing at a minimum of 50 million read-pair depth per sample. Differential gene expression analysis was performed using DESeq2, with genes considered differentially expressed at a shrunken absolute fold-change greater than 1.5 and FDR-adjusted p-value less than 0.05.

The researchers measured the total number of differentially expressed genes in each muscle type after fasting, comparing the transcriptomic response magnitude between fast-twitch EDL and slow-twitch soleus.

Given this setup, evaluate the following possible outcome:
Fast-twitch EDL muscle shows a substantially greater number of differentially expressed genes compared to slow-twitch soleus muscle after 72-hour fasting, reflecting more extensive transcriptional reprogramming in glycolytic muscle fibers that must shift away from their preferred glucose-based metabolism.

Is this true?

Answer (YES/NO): YES